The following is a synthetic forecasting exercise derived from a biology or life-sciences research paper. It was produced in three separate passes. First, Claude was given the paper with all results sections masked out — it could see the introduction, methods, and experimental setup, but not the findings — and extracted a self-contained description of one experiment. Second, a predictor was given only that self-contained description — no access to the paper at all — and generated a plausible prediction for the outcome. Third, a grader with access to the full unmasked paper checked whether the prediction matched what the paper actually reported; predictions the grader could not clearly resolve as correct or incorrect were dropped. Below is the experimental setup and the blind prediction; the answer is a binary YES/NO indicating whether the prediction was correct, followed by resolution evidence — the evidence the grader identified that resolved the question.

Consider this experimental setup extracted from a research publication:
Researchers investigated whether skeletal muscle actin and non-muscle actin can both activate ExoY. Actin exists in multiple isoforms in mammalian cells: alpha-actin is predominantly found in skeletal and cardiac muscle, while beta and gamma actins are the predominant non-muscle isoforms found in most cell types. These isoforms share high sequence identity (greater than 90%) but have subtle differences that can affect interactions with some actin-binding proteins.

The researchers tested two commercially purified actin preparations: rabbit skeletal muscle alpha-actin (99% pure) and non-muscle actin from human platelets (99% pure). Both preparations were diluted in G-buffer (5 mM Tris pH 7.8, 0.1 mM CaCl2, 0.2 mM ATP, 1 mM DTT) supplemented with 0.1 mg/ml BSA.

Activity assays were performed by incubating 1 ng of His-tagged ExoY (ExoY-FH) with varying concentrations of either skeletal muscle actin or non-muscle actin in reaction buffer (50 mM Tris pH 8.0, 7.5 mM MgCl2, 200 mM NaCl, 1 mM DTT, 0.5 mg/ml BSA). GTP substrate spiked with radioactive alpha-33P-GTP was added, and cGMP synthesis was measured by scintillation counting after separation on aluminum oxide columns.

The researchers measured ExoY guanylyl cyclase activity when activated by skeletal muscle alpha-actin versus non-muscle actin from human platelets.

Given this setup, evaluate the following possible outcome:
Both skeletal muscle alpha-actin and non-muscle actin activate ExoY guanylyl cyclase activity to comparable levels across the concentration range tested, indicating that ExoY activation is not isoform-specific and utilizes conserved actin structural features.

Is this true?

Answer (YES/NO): YES